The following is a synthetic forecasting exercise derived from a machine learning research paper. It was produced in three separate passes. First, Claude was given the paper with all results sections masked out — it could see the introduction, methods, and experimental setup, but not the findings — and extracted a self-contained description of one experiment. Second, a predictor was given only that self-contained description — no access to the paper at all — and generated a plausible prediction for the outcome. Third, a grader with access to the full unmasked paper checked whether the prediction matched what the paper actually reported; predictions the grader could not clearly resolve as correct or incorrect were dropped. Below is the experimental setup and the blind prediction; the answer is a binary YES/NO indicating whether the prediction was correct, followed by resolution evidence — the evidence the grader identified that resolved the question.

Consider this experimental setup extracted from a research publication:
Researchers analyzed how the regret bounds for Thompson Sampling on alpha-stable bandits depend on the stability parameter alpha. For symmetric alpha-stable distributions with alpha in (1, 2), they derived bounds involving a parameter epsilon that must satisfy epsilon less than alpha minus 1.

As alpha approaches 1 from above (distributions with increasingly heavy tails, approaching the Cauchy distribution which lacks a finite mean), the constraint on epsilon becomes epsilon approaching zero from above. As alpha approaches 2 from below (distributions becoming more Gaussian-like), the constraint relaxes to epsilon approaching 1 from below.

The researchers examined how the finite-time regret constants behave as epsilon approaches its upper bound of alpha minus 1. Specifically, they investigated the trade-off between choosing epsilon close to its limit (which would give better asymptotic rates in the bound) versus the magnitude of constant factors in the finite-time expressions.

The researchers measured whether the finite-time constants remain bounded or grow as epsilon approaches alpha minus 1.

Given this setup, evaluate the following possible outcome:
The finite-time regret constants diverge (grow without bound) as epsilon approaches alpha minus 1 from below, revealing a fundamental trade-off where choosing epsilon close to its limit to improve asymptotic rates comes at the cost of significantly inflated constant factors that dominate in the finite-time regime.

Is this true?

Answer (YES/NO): YES